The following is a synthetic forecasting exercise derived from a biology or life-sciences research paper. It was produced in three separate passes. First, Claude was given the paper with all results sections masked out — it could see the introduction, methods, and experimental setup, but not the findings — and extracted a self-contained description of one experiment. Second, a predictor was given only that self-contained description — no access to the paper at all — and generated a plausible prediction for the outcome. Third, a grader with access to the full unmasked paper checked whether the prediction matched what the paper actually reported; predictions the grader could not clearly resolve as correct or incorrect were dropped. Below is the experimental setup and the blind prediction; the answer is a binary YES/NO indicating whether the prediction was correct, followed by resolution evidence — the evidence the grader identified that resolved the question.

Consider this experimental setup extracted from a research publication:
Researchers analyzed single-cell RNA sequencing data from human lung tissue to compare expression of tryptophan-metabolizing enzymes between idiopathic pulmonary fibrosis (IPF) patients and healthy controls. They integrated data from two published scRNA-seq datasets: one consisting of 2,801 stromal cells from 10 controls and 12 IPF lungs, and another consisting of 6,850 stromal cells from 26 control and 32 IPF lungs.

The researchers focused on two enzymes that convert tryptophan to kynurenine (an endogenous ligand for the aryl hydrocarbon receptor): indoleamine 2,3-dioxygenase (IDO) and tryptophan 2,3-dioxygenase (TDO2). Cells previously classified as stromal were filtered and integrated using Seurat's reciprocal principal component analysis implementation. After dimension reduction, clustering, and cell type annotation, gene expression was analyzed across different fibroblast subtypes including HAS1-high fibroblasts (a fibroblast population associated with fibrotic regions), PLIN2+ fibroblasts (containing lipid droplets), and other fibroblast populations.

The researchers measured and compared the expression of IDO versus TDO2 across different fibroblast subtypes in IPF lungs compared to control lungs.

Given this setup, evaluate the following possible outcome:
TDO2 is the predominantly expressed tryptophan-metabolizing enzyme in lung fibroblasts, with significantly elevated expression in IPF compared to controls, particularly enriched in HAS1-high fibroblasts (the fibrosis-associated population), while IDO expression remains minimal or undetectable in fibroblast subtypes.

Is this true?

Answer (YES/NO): NO